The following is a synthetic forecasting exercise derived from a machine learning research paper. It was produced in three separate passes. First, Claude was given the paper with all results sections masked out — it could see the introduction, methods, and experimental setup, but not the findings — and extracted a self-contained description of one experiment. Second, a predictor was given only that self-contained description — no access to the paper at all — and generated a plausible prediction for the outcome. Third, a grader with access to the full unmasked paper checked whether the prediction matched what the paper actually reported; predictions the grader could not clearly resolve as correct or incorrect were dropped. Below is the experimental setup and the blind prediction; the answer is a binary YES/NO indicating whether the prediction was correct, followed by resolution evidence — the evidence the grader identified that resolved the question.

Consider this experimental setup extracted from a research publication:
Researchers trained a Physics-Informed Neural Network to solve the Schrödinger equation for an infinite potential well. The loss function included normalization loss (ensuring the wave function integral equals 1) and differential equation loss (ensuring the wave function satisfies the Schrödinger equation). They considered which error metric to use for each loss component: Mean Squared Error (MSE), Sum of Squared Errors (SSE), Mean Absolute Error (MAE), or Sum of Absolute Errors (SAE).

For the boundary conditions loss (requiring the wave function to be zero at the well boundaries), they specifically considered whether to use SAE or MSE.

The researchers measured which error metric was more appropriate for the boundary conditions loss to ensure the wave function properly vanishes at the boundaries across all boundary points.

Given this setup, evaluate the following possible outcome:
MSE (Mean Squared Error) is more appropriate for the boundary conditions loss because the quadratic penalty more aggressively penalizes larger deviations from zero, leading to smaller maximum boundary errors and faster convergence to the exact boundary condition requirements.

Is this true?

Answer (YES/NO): NO